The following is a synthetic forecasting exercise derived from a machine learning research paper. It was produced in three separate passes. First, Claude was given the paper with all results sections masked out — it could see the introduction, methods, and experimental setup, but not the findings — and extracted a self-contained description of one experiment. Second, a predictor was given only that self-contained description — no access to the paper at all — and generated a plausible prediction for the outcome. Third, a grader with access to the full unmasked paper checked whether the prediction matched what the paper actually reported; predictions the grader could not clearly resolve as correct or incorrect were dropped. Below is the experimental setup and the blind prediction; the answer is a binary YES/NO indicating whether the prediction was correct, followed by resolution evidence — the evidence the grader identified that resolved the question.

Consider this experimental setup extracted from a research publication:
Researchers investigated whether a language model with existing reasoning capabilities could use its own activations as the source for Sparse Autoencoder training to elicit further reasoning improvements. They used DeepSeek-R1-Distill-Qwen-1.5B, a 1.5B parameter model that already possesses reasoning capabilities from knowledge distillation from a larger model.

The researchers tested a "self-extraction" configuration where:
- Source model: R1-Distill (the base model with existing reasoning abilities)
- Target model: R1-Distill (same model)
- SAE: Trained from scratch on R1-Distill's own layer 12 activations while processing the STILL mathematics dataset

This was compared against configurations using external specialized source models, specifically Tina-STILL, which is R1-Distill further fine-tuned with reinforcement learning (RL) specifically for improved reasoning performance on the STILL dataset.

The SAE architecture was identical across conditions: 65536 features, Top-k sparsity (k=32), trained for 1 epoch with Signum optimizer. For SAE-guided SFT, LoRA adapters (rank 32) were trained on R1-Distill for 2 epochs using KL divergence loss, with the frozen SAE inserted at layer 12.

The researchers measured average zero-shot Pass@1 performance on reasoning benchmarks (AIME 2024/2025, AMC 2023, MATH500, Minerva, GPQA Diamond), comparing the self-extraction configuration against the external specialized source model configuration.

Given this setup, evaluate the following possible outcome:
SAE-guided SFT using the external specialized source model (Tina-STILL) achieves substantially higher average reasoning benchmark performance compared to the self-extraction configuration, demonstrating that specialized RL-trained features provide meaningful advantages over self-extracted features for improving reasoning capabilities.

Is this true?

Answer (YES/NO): NO